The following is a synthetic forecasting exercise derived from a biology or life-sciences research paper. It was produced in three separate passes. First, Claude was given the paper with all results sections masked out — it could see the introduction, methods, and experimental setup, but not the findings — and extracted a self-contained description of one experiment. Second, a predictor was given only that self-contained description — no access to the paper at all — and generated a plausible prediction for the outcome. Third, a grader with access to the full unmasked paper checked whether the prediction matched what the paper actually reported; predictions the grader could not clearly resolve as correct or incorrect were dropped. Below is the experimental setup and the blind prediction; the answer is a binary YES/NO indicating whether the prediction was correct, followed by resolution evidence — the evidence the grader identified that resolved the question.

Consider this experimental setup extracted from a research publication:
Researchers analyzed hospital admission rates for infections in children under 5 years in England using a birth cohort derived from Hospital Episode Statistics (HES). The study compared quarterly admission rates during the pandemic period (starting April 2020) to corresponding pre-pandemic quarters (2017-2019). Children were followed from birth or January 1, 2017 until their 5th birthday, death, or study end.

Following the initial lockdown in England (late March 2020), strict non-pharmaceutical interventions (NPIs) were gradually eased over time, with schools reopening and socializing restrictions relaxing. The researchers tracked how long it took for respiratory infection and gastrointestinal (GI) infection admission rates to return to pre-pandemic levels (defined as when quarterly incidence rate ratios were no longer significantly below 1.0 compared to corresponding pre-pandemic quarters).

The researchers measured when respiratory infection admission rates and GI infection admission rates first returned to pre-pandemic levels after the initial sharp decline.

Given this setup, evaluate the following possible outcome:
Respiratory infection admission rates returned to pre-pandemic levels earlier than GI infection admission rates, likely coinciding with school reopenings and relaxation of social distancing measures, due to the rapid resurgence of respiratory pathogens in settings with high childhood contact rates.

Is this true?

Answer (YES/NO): YES